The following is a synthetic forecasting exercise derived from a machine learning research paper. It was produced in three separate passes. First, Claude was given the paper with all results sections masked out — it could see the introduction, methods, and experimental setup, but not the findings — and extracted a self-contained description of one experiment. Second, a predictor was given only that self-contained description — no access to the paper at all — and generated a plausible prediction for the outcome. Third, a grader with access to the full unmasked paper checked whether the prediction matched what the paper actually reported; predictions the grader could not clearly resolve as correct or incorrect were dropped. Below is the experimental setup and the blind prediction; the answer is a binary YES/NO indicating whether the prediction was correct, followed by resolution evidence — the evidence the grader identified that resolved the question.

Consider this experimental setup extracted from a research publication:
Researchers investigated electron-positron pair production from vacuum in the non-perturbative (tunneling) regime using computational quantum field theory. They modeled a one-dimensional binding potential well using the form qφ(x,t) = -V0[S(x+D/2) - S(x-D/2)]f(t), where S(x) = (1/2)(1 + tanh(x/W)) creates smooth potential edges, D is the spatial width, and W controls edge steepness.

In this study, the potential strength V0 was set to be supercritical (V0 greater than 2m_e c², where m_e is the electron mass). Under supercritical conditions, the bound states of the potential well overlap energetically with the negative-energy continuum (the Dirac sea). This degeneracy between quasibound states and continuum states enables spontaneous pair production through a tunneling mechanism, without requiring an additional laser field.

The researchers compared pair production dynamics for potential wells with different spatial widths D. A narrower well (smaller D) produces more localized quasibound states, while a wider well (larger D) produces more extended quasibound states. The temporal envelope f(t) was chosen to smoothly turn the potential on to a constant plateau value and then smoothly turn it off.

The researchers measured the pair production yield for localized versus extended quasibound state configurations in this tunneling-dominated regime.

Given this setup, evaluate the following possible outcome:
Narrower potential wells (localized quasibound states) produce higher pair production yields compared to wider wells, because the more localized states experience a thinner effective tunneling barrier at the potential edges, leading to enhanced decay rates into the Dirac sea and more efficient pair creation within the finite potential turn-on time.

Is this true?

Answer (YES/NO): NO